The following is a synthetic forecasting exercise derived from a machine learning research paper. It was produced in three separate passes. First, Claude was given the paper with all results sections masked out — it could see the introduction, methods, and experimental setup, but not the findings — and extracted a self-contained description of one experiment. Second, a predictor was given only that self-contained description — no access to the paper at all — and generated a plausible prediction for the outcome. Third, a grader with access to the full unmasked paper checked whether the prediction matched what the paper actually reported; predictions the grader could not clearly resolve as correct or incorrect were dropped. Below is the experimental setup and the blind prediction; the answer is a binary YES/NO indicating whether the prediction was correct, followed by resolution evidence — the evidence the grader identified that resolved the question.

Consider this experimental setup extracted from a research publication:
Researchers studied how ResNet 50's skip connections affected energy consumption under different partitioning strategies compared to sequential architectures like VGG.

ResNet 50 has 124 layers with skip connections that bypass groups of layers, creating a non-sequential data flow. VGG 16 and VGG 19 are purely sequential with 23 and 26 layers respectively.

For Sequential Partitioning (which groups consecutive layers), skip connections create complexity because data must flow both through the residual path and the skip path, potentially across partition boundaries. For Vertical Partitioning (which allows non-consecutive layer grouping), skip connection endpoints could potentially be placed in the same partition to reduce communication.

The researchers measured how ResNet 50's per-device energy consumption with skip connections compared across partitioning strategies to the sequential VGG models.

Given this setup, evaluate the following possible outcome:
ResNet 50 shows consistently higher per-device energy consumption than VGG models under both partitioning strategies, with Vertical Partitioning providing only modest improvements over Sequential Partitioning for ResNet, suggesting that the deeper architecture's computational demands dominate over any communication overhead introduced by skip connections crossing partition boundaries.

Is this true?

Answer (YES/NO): NO